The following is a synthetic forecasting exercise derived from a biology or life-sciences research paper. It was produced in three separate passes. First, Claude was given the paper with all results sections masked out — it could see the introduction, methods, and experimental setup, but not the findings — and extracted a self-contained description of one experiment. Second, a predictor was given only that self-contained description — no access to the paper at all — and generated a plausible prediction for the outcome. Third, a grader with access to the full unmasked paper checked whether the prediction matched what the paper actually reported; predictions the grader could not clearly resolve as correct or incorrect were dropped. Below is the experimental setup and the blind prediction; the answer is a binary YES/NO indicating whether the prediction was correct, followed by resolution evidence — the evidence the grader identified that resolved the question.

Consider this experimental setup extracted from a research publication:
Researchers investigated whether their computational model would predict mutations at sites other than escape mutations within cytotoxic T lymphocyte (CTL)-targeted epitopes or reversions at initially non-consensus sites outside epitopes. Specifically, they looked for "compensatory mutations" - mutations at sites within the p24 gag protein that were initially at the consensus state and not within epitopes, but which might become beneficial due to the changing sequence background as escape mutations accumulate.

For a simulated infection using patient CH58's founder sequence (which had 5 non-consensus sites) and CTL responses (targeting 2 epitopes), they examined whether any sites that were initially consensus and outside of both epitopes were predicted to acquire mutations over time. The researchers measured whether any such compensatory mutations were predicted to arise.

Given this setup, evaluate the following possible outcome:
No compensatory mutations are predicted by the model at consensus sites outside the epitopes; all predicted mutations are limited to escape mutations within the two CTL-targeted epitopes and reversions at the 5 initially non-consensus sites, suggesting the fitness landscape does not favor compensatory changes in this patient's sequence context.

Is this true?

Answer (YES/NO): NO